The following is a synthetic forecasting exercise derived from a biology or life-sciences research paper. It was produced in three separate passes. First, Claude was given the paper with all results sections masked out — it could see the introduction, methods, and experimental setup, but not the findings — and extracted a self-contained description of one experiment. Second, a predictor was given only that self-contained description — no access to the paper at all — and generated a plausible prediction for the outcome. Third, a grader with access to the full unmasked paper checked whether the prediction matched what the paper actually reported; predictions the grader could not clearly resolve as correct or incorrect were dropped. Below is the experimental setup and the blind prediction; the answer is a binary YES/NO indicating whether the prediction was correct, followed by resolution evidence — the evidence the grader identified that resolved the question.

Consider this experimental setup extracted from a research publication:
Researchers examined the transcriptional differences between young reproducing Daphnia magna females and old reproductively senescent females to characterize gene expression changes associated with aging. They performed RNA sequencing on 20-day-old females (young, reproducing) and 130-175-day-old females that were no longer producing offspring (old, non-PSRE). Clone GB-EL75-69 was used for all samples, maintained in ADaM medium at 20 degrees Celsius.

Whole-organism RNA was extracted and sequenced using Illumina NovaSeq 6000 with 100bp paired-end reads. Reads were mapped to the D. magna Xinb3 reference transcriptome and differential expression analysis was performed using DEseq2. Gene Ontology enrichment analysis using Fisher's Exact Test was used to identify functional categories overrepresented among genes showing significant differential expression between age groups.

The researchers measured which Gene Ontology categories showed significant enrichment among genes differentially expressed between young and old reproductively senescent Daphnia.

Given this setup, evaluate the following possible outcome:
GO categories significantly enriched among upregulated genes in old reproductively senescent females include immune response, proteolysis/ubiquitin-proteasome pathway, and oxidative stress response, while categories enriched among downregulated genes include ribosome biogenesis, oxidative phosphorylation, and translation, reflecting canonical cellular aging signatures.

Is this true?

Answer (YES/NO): NO